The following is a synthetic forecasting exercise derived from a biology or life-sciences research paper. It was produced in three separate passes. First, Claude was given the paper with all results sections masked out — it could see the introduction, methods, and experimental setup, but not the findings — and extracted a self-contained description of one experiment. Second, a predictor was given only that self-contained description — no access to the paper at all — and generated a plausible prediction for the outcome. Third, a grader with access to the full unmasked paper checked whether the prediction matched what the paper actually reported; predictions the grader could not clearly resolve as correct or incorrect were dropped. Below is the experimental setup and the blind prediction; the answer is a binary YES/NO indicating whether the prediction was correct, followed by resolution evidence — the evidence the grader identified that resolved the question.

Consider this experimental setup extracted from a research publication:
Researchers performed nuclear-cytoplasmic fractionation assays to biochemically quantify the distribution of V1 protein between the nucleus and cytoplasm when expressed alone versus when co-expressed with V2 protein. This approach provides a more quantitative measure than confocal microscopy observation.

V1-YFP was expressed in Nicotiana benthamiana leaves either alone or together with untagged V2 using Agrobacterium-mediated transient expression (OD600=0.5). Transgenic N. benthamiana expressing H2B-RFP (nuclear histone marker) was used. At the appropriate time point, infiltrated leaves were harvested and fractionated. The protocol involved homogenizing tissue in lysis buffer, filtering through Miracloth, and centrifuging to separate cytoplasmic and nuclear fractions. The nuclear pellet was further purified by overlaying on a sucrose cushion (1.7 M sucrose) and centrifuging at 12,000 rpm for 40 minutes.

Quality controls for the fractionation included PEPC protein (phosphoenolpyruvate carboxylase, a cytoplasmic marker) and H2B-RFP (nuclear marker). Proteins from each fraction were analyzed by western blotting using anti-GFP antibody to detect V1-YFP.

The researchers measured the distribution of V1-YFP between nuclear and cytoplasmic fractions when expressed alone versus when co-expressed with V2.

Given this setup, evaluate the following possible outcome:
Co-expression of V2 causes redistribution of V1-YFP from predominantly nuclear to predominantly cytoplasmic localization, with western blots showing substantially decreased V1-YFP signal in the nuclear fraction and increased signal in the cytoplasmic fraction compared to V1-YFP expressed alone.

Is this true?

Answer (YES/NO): NO